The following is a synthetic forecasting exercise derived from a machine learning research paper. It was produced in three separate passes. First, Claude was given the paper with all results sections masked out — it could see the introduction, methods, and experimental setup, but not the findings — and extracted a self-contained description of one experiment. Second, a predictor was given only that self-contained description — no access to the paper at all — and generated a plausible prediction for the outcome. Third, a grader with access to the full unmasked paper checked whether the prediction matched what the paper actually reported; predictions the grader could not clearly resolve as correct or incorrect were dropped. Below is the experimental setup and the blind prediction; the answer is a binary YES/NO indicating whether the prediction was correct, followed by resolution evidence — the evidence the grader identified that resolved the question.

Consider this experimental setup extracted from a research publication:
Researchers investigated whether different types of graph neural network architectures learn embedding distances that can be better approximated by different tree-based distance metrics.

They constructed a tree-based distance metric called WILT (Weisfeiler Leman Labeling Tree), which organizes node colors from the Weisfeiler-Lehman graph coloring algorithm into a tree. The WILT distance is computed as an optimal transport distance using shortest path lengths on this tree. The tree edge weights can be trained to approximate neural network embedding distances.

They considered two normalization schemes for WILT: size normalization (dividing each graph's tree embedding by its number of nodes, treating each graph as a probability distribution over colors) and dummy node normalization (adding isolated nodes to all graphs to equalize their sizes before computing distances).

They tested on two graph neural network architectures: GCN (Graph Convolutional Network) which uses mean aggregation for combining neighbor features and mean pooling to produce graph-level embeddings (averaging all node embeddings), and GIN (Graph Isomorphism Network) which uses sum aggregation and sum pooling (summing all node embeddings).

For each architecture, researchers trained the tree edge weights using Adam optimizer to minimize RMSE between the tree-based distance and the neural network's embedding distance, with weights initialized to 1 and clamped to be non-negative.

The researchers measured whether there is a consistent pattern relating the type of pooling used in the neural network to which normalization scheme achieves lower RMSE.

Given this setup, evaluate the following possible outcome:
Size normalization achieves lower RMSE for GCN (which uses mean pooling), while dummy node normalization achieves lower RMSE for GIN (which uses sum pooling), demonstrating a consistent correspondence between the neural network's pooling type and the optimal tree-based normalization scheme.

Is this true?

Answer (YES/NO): YES